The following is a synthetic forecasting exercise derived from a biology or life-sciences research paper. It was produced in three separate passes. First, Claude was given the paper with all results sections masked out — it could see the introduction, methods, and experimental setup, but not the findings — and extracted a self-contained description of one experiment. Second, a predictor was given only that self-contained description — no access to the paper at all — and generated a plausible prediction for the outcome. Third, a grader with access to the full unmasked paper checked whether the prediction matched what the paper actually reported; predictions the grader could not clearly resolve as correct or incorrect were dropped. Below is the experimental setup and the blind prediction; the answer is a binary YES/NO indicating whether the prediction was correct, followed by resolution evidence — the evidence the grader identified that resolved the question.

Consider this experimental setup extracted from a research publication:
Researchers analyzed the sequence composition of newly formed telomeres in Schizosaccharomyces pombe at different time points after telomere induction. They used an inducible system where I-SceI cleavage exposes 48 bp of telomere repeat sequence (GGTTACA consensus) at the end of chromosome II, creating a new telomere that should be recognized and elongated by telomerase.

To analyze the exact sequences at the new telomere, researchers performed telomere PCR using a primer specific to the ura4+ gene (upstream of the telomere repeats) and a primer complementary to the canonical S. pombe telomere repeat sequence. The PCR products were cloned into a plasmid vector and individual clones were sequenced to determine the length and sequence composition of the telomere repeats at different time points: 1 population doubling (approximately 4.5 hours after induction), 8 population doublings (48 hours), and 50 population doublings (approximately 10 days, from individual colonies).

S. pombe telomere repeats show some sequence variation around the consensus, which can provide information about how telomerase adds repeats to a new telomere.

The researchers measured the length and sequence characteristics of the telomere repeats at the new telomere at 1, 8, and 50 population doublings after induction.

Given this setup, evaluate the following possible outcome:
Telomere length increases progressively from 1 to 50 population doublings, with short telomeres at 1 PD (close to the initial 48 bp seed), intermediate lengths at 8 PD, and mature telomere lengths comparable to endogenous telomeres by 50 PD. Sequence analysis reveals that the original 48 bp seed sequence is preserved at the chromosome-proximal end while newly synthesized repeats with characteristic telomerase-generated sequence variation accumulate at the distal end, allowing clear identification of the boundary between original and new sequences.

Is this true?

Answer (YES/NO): NO